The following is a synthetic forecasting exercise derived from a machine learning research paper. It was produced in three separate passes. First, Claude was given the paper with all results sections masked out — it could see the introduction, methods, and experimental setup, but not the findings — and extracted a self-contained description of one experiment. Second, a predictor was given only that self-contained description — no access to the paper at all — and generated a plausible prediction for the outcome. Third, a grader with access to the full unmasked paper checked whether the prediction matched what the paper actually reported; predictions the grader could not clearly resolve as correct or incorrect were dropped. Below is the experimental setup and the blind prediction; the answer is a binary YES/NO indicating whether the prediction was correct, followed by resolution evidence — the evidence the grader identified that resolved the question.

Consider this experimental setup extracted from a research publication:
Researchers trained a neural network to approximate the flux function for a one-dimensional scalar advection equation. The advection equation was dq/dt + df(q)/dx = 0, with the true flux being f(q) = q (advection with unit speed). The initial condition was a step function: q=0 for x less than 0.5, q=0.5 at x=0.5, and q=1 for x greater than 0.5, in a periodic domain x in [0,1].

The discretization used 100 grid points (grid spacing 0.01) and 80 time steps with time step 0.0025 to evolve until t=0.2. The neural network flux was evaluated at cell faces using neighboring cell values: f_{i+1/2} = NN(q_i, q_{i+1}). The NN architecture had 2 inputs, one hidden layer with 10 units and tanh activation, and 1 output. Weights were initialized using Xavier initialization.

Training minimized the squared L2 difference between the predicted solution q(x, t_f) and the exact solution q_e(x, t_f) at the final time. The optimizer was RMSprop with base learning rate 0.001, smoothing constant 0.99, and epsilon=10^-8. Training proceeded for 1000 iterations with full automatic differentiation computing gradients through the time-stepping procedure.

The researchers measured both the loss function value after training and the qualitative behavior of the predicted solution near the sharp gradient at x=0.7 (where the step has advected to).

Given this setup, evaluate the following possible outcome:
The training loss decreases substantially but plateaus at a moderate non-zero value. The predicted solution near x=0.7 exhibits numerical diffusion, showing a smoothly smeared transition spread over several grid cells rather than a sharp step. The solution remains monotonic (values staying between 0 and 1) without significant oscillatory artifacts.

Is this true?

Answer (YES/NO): NO